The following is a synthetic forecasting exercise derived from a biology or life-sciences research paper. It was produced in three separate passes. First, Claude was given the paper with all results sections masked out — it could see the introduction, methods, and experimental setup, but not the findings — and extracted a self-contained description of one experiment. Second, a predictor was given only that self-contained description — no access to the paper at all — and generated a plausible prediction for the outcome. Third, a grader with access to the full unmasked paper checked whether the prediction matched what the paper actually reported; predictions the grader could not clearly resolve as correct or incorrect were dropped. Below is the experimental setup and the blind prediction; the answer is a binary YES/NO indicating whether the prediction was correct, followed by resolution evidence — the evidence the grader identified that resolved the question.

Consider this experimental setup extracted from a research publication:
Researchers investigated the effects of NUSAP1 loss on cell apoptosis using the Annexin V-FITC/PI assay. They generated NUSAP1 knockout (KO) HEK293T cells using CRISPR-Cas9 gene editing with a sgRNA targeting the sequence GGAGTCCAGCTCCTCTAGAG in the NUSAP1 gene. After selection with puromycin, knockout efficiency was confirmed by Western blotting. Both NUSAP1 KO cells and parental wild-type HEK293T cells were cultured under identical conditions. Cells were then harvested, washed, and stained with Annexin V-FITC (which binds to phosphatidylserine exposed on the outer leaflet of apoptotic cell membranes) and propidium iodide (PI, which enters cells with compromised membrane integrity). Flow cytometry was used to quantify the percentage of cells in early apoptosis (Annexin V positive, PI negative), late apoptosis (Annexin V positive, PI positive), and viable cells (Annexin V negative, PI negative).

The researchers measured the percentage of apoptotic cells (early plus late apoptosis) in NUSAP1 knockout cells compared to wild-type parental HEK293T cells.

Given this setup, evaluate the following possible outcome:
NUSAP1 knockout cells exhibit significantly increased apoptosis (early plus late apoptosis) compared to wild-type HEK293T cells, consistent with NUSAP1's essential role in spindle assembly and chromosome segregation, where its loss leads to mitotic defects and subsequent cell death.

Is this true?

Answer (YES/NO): YES